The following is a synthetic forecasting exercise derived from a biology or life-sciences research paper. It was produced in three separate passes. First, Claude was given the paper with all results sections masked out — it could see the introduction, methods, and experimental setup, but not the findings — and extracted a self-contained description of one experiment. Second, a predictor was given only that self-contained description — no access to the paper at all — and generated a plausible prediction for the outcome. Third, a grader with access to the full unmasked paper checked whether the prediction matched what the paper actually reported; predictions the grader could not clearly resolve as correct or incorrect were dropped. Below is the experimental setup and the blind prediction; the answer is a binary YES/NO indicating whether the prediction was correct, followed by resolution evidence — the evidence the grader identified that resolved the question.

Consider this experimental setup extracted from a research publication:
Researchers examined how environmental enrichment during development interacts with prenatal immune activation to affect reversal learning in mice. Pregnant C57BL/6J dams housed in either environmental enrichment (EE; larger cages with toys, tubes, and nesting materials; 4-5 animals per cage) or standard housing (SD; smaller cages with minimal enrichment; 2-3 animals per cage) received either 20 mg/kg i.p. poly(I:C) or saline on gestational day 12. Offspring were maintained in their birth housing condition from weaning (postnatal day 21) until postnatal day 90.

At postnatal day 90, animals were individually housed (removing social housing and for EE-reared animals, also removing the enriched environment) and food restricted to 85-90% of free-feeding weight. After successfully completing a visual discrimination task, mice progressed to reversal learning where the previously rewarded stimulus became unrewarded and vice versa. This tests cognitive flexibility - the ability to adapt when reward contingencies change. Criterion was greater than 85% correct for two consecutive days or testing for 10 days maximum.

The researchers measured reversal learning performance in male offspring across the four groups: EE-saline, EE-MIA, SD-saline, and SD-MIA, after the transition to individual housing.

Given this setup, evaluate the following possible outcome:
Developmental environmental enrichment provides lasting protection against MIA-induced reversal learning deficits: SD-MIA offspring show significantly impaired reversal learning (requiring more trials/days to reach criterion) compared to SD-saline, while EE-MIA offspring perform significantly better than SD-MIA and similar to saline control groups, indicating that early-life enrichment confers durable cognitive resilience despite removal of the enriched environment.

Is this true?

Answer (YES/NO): NO